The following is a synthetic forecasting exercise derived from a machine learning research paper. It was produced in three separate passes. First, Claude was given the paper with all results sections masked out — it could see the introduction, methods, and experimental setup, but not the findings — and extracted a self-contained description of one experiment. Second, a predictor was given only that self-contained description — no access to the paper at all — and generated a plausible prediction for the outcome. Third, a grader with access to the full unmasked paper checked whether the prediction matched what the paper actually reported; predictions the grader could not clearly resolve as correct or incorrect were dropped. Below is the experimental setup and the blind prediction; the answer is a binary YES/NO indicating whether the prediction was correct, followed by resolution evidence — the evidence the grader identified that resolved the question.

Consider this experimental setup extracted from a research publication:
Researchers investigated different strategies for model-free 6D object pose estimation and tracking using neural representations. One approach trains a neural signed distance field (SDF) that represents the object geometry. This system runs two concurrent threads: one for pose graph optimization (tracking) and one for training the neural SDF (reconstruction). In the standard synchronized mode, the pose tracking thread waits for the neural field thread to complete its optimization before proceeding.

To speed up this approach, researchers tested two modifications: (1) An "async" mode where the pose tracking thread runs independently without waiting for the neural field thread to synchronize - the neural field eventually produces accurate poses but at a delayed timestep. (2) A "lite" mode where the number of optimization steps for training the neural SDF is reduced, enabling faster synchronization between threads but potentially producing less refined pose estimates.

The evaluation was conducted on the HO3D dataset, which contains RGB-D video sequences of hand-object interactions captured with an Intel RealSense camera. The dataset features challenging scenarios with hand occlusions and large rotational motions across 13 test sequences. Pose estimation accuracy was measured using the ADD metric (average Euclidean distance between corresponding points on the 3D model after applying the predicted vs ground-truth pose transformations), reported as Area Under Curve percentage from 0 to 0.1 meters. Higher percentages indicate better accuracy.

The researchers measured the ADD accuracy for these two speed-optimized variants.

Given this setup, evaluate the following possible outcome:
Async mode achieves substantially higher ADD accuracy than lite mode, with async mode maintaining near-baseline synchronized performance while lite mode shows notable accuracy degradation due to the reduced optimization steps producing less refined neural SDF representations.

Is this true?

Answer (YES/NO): NO